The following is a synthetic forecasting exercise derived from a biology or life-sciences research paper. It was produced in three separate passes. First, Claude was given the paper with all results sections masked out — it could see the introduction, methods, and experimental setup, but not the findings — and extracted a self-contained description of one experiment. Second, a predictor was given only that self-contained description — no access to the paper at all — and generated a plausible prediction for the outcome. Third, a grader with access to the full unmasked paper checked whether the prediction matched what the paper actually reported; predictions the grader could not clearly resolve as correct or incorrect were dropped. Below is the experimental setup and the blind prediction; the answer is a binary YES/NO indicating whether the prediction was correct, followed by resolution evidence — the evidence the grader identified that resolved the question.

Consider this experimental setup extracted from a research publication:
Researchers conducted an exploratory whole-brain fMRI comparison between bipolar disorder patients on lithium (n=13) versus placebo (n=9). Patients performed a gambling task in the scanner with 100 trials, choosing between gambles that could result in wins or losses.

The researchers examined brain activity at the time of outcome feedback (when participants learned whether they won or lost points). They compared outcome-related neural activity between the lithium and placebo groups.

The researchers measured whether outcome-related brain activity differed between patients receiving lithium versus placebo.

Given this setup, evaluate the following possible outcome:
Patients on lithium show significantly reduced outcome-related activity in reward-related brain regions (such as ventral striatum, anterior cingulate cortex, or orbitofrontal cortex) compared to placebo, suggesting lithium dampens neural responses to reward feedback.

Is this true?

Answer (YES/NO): NO